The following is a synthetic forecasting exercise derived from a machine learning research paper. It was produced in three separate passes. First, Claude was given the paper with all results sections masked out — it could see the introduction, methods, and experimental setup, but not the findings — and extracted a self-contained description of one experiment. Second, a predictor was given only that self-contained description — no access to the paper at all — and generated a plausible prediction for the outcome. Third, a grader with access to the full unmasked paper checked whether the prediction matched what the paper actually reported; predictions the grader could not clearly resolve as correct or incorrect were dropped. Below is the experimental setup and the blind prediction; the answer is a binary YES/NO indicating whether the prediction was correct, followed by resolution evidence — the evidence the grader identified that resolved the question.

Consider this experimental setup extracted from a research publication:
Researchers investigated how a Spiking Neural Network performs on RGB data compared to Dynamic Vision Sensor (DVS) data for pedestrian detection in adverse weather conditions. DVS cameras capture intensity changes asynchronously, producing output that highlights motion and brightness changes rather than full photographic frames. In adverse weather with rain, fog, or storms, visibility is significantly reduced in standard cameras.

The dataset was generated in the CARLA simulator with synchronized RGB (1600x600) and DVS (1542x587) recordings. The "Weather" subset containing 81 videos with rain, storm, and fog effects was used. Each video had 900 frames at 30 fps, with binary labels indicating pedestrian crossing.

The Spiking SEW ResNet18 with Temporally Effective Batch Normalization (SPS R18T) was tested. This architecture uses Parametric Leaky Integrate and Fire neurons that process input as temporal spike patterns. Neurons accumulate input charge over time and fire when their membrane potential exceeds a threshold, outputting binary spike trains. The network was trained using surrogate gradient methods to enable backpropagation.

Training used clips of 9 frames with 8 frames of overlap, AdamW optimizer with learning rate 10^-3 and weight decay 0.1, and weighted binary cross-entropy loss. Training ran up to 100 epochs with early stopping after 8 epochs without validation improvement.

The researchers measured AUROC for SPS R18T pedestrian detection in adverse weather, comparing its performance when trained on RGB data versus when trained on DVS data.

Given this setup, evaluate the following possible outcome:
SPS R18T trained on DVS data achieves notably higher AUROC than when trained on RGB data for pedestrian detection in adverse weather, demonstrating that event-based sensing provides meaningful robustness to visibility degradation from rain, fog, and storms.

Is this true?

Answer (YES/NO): YES